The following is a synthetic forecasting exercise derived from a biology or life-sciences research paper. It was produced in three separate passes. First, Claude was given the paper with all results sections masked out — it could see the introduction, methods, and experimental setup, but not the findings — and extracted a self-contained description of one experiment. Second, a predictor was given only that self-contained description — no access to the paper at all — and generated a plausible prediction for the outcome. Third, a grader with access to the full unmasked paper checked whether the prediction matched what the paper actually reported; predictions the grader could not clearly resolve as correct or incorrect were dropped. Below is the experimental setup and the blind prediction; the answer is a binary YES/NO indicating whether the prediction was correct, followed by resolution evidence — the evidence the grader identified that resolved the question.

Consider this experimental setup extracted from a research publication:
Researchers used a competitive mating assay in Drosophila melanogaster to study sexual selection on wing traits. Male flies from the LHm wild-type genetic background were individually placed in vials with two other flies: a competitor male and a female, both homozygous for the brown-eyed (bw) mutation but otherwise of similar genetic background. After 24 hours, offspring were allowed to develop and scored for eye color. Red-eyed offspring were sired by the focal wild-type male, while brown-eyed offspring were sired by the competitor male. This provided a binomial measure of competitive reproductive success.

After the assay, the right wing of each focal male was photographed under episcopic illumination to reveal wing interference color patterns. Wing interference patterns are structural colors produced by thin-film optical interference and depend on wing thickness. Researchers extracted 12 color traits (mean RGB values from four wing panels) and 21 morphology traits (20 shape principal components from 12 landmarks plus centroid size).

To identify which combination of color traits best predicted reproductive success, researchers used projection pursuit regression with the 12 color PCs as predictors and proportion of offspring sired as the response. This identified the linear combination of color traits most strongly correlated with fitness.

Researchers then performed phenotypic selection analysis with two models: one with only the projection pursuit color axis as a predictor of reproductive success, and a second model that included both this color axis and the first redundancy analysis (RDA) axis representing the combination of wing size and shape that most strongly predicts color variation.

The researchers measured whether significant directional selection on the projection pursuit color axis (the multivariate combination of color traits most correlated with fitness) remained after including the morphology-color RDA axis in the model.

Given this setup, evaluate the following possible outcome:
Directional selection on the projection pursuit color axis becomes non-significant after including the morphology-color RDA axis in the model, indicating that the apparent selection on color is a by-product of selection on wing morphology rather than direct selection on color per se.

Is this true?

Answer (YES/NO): YES